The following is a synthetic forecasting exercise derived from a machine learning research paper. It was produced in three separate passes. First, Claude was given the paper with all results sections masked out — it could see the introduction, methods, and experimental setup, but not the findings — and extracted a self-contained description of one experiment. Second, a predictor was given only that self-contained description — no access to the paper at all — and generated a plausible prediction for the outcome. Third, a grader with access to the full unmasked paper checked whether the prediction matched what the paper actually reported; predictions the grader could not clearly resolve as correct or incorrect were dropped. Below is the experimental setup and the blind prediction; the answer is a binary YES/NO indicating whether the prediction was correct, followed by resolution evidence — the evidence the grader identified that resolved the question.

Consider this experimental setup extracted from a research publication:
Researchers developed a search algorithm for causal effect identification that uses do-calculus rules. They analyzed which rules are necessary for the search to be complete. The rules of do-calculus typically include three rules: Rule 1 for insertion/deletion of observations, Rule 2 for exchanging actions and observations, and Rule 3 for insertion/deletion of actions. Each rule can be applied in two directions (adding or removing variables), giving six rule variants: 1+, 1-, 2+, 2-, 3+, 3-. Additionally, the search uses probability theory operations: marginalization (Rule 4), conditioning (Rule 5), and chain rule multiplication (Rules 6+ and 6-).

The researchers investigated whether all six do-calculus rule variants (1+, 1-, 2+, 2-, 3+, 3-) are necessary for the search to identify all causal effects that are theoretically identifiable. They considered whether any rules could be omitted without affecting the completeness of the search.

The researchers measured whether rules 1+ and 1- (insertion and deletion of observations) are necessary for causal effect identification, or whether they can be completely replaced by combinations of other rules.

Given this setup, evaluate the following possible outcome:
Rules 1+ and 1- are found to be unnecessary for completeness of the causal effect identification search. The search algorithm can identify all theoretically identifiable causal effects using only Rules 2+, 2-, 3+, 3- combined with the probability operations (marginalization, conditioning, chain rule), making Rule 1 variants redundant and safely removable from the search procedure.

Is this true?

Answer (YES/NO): YES